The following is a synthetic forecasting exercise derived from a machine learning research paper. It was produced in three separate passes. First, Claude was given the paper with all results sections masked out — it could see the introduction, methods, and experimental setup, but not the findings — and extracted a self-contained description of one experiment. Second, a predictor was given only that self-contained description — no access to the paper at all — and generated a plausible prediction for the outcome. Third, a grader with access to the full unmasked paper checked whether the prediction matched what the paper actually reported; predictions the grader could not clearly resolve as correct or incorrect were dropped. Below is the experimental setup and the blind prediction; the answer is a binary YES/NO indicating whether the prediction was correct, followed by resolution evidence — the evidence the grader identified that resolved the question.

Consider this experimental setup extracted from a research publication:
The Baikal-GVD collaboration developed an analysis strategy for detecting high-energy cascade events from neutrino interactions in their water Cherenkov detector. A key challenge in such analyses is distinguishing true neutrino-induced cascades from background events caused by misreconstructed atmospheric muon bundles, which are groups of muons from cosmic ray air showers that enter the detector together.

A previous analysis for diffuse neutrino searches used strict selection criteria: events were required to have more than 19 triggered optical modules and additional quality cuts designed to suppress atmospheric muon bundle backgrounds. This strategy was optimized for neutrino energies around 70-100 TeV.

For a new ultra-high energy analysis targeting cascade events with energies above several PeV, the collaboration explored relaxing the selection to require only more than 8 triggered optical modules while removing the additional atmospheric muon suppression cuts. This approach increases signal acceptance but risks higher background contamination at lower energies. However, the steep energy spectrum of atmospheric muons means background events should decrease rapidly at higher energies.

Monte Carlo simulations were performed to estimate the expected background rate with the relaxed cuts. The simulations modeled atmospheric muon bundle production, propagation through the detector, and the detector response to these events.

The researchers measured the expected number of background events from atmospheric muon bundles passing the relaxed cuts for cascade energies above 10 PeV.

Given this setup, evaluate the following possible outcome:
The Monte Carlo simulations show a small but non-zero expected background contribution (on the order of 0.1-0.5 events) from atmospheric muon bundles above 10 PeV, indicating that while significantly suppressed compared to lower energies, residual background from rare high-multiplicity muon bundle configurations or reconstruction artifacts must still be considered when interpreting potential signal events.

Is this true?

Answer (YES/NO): NO